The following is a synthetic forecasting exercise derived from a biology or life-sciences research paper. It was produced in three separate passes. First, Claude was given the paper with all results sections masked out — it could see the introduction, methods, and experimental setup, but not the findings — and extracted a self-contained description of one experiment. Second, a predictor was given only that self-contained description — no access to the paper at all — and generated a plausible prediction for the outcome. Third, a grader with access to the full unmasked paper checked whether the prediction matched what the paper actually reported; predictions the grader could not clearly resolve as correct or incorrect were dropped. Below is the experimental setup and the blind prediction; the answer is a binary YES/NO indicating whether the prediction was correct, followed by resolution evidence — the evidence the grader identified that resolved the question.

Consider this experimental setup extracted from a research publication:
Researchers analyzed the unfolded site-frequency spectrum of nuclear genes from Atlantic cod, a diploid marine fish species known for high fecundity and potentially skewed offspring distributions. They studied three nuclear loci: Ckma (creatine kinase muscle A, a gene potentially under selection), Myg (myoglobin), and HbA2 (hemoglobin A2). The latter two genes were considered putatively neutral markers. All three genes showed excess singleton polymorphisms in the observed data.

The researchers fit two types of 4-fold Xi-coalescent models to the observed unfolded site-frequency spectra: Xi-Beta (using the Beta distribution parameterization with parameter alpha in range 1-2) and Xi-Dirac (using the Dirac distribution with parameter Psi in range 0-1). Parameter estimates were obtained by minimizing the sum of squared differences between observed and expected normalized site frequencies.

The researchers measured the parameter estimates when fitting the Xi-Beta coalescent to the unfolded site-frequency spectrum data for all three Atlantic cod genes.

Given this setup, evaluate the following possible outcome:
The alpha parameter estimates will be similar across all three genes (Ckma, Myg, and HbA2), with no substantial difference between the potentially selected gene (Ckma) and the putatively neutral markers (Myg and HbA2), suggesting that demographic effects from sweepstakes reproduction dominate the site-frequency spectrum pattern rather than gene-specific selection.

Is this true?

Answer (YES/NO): NO